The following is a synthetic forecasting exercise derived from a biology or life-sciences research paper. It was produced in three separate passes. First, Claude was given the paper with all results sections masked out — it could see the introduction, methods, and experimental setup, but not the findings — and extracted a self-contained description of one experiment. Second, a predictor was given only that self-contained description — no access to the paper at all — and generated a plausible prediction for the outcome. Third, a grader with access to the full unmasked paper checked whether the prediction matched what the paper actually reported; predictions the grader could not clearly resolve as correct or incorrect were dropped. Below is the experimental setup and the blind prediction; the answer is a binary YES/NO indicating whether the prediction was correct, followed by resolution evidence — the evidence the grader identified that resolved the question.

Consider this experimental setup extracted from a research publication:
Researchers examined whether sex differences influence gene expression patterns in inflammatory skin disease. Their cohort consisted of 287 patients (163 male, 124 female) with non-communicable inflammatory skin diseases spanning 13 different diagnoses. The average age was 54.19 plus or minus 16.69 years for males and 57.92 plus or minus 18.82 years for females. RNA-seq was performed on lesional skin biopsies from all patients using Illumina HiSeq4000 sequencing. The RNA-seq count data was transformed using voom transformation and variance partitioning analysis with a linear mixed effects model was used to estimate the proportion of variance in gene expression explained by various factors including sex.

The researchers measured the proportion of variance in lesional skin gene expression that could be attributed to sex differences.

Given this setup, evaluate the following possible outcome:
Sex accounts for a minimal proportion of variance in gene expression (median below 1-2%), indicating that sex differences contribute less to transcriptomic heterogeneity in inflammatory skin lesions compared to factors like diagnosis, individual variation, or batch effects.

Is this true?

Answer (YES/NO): NO